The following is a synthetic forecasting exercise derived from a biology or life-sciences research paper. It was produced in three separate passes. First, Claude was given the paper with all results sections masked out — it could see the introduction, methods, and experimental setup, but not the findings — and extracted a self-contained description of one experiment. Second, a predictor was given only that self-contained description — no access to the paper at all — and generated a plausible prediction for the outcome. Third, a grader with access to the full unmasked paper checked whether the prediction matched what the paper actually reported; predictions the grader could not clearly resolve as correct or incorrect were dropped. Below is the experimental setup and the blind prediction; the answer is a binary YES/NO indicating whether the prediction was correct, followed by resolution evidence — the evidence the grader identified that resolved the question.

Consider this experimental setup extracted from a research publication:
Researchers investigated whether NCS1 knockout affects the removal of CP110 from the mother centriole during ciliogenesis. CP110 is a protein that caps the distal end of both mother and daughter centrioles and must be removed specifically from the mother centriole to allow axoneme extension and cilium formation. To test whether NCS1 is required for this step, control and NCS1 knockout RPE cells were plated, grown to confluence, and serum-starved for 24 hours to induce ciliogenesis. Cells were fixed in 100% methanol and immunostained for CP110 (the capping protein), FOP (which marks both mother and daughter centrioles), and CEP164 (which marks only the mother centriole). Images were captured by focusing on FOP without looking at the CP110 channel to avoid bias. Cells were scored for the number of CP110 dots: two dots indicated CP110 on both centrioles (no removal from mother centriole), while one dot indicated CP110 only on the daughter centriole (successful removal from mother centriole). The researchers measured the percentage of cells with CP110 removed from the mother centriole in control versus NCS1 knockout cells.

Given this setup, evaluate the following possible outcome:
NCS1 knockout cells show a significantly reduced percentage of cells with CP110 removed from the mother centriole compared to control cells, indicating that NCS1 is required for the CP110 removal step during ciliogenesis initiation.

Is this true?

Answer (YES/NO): YES